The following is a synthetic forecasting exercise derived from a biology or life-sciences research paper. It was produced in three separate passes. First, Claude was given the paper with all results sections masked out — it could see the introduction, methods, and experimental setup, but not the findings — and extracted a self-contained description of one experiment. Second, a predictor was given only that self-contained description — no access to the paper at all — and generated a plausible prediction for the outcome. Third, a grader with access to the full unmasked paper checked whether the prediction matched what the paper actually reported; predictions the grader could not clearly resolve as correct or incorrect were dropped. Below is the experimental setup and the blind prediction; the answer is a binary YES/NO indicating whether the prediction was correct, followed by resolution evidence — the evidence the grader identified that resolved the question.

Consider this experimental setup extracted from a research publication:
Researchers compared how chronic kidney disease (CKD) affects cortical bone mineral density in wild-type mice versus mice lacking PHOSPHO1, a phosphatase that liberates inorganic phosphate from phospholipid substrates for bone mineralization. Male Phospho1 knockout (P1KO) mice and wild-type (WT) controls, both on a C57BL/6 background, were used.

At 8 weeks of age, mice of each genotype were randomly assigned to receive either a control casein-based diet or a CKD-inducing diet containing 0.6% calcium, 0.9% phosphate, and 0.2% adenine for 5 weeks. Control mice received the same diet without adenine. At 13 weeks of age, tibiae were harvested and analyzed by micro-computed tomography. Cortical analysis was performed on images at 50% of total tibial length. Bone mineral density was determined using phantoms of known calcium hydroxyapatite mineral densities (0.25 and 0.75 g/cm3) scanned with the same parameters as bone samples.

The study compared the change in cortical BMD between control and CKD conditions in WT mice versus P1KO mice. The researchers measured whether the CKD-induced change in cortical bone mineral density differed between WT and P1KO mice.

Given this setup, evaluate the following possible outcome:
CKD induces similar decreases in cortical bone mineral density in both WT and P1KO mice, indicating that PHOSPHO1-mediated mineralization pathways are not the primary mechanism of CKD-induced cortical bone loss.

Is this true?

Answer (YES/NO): NO